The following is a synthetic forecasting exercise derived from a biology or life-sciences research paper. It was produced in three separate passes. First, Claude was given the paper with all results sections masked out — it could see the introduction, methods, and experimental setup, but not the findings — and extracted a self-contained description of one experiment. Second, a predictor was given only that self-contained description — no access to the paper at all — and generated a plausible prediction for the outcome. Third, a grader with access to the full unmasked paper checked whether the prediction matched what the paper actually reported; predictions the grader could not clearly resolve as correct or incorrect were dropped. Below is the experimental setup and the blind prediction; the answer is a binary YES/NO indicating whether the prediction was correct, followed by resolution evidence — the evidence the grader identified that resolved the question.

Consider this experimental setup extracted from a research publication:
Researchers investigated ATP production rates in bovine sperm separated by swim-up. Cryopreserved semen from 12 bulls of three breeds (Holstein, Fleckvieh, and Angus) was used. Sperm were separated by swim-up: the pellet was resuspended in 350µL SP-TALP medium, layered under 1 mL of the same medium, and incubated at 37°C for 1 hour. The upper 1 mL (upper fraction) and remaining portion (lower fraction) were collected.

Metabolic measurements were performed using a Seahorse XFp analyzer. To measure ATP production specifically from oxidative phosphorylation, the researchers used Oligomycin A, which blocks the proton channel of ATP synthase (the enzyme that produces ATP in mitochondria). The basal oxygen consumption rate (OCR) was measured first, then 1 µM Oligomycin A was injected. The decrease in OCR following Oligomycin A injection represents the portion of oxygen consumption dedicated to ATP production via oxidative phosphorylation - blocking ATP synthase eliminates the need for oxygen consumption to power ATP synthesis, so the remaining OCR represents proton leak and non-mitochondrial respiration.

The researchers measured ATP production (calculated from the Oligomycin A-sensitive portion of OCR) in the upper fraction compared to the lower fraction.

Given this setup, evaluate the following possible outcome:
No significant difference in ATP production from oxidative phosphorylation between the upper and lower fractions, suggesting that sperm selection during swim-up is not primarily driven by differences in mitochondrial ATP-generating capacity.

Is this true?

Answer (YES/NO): NO